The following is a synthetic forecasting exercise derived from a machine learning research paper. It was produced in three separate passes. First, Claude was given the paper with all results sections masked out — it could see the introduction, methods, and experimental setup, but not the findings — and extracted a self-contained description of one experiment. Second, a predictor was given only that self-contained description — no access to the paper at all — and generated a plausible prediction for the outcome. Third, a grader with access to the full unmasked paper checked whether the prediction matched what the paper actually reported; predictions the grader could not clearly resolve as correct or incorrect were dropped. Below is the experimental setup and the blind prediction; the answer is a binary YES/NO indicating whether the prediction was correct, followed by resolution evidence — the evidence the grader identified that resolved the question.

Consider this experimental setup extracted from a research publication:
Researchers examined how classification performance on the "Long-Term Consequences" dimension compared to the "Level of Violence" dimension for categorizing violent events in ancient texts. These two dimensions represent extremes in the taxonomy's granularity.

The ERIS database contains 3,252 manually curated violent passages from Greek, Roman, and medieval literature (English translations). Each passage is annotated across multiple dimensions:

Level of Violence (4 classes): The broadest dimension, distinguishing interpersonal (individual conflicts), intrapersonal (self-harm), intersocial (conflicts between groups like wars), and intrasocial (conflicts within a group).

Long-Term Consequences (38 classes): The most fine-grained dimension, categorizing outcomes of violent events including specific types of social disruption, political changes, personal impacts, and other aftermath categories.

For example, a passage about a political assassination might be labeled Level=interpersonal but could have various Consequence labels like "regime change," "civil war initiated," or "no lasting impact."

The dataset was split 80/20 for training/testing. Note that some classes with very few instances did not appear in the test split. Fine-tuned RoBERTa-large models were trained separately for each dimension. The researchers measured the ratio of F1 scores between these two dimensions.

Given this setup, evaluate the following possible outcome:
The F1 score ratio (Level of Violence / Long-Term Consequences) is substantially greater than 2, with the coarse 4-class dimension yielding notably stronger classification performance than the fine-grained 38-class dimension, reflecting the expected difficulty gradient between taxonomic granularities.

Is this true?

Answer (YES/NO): NO